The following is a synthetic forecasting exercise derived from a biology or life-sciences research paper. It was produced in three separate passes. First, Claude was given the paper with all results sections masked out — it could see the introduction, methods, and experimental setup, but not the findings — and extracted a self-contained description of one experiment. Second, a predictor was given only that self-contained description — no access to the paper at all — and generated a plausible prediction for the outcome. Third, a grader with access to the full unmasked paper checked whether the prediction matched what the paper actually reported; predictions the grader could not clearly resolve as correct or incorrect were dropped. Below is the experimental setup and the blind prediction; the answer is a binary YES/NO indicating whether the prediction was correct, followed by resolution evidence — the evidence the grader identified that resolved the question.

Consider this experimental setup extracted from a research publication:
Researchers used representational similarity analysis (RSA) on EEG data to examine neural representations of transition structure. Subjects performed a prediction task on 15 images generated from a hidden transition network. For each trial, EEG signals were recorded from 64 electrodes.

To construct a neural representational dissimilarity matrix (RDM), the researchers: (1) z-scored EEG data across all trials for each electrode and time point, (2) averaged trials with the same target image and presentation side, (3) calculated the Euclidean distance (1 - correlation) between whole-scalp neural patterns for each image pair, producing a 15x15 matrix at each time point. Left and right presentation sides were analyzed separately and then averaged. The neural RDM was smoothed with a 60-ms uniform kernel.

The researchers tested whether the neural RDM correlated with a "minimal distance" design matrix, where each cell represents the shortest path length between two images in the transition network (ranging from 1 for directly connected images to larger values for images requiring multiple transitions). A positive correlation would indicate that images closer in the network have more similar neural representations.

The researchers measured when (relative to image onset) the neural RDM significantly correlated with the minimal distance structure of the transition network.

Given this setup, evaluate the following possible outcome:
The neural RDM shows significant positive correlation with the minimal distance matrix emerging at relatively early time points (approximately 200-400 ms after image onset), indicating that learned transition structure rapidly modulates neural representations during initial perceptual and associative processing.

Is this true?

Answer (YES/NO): NO